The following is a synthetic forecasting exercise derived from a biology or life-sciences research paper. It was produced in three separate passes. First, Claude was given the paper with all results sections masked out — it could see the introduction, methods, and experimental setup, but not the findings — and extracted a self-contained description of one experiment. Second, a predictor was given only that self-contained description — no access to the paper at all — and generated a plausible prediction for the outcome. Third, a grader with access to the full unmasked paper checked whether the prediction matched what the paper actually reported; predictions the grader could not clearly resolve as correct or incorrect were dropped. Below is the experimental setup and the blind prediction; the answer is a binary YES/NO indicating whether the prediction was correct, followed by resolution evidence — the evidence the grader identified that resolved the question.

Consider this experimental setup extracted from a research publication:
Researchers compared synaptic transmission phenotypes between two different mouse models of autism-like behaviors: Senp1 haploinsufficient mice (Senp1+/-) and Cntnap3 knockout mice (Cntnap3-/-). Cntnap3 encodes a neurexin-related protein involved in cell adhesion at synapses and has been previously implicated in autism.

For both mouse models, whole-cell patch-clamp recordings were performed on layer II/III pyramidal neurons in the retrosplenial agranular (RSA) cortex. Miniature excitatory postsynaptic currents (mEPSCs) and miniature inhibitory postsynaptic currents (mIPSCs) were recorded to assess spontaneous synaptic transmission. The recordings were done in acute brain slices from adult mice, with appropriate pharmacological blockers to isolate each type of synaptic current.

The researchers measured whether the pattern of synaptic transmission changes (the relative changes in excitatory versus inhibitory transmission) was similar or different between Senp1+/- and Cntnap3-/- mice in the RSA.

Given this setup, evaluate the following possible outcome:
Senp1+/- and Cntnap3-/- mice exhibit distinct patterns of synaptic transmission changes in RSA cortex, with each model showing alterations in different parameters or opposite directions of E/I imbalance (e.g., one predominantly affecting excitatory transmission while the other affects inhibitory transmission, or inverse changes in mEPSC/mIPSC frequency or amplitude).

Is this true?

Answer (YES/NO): NO